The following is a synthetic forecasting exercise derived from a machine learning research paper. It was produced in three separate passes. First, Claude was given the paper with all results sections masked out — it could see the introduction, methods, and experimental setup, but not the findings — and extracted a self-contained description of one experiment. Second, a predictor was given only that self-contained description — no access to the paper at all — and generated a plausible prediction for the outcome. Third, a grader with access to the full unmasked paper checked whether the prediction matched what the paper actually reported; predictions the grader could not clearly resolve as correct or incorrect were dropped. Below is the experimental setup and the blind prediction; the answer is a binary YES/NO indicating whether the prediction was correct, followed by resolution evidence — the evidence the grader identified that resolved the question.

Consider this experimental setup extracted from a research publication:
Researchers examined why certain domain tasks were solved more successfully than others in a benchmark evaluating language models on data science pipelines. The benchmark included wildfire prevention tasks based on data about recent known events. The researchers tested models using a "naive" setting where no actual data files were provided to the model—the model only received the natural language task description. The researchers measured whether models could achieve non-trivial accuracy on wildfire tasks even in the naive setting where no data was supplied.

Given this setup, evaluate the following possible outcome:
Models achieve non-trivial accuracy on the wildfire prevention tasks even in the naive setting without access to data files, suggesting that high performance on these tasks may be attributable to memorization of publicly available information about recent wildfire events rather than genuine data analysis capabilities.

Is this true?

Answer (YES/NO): YES